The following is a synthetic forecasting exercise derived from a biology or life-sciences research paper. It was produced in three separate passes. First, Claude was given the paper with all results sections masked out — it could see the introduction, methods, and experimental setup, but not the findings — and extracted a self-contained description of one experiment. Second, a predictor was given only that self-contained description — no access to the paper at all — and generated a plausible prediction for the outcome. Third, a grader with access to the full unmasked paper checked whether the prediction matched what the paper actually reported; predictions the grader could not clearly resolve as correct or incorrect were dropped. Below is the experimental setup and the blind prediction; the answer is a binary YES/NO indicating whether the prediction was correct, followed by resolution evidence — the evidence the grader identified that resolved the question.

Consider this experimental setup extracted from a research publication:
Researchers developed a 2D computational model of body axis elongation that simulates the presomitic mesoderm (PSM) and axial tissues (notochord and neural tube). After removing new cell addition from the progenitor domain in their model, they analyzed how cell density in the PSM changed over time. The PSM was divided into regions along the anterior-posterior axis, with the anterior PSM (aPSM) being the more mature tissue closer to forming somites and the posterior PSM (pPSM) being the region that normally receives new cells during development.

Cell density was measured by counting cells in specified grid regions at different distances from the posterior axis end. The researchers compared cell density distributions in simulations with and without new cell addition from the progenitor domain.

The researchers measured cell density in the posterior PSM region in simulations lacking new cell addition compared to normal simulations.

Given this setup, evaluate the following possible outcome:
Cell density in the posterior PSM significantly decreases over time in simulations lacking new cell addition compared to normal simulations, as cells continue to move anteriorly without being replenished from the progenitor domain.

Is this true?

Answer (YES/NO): YES